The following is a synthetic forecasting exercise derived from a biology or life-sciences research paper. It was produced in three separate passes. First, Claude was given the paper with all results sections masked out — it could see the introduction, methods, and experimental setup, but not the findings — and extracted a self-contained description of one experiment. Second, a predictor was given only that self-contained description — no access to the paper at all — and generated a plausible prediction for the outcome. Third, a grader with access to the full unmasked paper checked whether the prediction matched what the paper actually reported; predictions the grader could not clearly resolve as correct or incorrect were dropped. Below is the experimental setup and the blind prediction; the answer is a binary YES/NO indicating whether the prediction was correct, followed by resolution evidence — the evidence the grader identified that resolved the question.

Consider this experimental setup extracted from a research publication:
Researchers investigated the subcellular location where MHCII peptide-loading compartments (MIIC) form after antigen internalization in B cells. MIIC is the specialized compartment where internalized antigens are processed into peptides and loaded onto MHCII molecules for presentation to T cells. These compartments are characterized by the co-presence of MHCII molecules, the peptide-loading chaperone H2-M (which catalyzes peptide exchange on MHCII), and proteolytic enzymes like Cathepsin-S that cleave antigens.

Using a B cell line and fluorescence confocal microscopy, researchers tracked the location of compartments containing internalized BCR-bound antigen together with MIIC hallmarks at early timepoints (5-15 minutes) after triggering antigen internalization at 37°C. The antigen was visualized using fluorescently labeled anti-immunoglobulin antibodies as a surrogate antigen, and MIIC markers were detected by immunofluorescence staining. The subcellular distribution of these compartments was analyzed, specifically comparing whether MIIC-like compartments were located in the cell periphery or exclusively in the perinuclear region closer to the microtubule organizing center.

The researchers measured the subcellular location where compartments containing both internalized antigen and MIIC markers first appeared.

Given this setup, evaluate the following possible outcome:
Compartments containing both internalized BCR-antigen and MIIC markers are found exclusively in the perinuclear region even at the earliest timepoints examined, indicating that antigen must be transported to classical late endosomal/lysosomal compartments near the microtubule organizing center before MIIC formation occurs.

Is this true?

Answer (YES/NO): NO